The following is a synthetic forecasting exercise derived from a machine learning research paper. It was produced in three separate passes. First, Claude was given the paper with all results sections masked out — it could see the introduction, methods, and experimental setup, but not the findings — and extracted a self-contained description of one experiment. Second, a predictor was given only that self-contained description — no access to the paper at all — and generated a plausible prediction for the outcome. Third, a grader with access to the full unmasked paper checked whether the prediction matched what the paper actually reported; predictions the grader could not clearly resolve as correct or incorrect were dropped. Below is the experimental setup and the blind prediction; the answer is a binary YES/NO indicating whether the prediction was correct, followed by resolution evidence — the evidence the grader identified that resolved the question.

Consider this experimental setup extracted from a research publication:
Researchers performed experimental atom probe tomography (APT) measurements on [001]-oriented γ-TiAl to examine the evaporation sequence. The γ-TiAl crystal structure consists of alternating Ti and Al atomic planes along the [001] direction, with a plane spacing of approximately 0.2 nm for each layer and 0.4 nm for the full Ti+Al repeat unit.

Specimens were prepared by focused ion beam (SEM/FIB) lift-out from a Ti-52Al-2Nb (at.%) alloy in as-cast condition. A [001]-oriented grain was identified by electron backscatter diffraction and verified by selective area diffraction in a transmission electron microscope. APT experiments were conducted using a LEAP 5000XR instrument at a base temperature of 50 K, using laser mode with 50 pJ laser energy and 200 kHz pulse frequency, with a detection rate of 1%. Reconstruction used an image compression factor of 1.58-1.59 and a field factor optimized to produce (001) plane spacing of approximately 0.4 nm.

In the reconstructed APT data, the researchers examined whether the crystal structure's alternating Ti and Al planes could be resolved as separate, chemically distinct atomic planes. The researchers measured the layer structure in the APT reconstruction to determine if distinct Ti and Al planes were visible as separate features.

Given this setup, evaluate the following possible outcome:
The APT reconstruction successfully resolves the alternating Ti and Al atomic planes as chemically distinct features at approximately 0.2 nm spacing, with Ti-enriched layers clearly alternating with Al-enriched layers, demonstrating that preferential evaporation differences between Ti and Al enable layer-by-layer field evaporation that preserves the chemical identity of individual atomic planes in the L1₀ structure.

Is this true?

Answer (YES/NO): NO